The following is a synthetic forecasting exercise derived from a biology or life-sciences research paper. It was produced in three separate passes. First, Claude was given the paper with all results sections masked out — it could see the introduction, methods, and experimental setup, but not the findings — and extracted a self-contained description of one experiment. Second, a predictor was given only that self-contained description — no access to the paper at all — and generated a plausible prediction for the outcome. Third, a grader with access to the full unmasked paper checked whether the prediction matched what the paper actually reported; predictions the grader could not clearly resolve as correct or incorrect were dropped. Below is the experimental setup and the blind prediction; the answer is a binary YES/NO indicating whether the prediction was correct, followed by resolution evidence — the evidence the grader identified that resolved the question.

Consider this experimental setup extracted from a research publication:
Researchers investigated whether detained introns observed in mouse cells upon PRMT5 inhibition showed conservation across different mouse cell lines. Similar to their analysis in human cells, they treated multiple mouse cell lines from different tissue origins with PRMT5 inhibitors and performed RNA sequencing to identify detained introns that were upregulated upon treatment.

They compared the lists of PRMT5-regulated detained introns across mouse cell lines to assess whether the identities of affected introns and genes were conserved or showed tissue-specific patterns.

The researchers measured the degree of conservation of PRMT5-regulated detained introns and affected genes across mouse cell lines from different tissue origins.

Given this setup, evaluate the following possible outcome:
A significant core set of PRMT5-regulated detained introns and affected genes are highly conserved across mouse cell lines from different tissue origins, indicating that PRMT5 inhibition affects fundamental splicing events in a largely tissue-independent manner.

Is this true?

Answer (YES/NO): YES